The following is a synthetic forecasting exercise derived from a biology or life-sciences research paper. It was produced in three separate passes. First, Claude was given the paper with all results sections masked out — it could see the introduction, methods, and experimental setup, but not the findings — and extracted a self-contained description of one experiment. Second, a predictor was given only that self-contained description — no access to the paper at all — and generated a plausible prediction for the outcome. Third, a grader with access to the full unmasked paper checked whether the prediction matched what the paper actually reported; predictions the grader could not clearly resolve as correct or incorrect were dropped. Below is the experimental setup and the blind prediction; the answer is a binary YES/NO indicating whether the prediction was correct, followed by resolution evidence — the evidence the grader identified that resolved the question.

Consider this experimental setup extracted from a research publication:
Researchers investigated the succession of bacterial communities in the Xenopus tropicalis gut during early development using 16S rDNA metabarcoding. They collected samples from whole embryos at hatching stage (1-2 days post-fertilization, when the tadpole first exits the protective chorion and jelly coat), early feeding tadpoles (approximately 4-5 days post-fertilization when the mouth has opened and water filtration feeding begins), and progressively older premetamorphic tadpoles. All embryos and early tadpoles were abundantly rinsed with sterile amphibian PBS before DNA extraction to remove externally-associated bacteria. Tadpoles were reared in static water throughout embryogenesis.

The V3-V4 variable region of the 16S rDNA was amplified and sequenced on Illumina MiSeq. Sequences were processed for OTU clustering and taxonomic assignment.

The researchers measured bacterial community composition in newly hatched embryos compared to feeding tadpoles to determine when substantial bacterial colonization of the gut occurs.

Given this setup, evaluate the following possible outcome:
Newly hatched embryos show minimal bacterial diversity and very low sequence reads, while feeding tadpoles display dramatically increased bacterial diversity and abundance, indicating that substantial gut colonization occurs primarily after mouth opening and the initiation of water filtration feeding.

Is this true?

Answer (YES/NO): NO